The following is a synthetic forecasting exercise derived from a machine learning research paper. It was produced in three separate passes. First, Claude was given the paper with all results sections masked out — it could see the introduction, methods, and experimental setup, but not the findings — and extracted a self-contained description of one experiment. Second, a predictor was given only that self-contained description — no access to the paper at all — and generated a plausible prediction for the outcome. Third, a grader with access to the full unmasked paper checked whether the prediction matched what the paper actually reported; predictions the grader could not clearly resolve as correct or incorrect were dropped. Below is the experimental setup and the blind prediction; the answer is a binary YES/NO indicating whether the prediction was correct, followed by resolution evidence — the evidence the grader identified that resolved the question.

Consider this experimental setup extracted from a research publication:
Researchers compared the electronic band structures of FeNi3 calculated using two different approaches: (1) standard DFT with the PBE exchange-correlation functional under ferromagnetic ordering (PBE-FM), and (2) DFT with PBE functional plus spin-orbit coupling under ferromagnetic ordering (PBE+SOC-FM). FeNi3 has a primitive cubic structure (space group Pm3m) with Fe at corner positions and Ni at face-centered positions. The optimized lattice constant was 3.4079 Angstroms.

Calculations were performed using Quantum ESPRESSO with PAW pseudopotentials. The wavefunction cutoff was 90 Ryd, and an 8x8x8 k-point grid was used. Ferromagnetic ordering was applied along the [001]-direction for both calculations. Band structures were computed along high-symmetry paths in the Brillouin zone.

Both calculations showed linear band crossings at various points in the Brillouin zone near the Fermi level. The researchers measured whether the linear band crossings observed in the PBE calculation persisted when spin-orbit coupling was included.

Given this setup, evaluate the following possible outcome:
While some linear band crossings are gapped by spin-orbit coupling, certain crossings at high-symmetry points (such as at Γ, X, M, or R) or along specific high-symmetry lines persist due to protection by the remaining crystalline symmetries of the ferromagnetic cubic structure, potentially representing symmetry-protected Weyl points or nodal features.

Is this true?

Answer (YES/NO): NO